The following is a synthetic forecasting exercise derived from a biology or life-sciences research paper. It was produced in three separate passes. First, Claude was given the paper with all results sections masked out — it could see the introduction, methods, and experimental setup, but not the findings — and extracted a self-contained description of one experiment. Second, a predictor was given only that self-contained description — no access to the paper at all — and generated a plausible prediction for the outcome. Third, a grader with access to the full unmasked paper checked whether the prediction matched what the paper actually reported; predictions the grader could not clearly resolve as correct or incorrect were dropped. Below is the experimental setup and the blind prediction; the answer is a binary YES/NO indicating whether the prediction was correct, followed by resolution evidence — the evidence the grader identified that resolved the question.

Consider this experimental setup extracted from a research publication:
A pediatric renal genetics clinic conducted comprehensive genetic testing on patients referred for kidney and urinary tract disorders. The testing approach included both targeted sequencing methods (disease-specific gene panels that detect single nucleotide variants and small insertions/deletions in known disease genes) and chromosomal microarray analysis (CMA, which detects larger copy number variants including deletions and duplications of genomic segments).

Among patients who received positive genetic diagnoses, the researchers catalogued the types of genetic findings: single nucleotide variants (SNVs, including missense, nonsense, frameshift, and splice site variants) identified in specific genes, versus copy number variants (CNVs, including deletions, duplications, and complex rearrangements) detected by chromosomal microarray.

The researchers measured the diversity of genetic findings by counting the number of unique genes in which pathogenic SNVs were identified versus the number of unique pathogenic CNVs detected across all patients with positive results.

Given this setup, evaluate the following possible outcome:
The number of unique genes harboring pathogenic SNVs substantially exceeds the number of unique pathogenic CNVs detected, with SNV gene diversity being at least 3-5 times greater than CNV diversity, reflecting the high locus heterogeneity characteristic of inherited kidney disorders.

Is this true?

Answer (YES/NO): NO